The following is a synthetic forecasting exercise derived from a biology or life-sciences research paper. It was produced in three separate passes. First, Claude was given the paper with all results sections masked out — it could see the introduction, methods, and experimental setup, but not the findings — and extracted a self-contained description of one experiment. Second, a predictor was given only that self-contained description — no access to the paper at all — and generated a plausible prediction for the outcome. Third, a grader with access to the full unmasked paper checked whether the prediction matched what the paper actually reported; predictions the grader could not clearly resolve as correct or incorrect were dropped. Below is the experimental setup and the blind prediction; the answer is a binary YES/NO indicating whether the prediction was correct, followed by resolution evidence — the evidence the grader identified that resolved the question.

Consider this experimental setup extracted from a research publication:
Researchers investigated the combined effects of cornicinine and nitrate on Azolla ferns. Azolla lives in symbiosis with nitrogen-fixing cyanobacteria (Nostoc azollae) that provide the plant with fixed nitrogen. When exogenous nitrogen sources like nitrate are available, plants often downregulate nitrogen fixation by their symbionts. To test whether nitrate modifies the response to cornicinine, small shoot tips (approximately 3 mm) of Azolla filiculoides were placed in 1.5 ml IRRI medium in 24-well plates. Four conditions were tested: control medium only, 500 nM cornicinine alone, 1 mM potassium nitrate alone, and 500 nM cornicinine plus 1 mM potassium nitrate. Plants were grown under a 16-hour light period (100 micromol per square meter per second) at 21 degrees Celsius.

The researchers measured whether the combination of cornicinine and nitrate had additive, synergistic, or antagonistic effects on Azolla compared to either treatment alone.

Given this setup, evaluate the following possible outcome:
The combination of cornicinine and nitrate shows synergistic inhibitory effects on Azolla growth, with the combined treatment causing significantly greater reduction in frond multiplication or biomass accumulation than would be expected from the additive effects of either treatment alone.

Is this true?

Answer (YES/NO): NO